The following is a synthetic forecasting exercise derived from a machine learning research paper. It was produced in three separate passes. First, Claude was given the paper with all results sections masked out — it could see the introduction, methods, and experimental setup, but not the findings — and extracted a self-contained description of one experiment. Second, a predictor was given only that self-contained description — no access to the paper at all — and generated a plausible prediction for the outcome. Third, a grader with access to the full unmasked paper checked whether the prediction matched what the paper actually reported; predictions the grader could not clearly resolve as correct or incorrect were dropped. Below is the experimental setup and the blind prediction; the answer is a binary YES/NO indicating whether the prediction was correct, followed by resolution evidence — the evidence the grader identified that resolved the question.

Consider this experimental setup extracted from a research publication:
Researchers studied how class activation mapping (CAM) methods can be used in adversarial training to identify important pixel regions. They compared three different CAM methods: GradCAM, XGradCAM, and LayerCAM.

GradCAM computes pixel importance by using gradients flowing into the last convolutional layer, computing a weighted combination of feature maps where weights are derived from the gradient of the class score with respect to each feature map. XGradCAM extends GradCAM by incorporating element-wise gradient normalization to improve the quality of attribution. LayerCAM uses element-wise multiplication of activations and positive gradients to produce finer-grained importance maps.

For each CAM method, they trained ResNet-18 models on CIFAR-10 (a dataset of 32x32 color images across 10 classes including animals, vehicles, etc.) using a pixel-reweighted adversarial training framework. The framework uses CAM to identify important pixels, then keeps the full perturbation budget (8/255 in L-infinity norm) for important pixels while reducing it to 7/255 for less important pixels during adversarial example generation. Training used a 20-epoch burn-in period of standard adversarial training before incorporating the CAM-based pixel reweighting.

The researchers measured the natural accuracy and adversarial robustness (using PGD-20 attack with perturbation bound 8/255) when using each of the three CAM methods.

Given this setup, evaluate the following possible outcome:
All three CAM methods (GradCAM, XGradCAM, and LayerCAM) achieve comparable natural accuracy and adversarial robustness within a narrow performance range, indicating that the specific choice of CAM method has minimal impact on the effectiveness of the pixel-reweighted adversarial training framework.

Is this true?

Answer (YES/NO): YES